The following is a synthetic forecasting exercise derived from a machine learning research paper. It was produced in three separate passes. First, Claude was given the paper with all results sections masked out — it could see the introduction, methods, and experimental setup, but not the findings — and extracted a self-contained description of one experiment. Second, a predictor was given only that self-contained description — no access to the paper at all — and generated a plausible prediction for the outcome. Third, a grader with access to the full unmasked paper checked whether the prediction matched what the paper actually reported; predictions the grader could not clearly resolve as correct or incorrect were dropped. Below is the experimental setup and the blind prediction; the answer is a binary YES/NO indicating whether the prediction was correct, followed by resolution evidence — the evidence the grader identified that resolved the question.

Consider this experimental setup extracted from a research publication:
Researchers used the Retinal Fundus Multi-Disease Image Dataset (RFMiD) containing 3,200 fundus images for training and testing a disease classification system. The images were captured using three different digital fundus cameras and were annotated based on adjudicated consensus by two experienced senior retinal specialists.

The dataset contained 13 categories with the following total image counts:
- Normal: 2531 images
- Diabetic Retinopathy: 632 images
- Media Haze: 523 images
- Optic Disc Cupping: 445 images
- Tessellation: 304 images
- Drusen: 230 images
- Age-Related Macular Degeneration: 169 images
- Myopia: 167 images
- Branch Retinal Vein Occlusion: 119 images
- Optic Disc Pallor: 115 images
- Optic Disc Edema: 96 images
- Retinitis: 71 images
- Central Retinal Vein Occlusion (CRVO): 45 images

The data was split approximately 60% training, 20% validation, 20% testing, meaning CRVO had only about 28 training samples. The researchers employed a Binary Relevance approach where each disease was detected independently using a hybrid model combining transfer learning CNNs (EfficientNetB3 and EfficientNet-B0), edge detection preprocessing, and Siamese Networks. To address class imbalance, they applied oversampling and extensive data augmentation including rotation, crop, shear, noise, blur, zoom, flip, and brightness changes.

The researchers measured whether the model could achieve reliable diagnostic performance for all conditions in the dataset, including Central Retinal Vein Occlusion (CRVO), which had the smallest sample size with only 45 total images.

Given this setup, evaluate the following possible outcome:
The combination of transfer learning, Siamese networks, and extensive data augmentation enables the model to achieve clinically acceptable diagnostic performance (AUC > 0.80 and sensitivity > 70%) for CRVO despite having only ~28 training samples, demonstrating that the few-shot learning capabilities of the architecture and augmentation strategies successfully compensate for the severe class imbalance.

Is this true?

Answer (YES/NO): YES